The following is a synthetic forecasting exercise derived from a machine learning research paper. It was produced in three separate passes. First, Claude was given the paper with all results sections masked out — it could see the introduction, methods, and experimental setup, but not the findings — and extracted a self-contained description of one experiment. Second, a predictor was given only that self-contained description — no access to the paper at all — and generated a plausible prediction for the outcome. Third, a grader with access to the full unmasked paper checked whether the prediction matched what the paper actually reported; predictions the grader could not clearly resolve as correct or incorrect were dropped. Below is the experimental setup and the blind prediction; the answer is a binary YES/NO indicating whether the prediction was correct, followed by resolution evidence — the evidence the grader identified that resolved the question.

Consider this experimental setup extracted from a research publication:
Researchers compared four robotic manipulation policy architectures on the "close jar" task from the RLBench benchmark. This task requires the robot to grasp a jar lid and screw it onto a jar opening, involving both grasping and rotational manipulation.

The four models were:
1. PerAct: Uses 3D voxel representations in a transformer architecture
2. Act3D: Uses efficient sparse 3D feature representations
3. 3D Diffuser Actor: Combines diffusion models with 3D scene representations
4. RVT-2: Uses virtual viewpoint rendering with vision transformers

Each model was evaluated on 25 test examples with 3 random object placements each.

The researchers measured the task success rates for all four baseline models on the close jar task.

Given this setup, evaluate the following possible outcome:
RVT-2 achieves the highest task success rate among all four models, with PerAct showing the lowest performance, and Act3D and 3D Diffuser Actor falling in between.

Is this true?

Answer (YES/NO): YES